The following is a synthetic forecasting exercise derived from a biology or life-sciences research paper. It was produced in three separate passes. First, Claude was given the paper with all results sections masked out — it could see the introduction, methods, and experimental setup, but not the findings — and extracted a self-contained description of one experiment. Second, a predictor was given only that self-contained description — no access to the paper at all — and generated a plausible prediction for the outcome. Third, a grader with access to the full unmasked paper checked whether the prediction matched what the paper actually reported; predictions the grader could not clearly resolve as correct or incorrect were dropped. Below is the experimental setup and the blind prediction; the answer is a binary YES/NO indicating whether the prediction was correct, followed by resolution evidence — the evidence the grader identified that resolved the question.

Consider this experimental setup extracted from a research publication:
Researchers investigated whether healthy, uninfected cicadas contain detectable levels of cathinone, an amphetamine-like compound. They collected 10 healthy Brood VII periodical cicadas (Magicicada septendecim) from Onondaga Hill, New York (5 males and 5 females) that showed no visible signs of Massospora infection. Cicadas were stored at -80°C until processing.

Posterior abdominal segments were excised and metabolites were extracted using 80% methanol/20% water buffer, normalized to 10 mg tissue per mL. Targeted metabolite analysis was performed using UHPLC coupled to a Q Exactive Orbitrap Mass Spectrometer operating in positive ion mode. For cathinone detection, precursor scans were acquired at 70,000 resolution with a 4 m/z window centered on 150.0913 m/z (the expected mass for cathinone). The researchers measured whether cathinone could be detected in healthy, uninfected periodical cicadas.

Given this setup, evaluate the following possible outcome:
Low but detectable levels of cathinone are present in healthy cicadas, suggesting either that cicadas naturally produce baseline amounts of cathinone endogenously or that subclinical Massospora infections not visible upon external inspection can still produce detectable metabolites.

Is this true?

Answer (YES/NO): NO